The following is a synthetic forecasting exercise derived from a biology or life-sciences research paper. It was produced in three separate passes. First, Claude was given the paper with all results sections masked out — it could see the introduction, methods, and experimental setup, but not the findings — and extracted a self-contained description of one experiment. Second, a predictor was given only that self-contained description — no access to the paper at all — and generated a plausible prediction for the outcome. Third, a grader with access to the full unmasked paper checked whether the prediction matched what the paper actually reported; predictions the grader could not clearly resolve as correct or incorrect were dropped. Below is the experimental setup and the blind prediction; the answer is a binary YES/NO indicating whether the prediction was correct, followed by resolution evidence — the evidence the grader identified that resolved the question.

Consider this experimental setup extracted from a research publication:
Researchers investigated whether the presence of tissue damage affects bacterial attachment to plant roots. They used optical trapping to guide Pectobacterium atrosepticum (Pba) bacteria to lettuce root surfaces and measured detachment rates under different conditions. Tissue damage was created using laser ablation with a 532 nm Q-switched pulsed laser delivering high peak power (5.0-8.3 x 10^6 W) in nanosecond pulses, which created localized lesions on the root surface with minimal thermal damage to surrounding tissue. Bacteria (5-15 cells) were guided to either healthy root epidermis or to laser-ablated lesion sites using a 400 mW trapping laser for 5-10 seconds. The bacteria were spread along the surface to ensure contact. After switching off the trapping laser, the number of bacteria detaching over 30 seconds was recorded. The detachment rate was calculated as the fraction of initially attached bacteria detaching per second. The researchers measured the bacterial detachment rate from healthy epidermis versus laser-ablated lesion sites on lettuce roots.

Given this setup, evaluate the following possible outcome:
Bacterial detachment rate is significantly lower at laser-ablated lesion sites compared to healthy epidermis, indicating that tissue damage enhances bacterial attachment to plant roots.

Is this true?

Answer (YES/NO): NO